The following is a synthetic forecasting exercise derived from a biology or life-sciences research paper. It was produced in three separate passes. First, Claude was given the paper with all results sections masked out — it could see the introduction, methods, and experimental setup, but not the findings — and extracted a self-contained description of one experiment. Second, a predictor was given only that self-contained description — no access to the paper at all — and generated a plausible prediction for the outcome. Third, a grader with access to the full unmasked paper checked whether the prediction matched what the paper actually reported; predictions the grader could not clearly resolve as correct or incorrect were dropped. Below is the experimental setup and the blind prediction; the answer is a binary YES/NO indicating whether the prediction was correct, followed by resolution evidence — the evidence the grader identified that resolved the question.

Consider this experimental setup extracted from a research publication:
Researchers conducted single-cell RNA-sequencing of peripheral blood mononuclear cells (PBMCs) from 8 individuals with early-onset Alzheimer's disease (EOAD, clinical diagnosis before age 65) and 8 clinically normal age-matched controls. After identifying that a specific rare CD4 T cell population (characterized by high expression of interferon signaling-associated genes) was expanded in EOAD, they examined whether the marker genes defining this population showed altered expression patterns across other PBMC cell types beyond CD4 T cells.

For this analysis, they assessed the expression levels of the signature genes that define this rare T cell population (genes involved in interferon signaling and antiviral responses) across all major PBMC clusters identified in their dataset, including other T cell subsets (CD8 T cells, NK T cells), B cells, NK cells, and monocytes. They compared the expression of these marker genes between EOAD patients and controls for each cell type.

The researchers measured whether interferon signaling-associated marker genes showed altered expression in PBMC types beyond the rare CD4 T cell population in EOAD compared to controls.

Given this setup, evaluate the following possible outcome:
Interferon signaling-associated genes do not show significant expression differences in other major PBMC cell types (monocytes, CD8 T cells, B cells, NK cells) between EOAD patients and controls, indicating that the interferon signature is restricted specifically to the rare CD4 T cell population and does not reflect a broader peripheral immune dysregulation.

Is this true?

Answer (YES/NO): NO